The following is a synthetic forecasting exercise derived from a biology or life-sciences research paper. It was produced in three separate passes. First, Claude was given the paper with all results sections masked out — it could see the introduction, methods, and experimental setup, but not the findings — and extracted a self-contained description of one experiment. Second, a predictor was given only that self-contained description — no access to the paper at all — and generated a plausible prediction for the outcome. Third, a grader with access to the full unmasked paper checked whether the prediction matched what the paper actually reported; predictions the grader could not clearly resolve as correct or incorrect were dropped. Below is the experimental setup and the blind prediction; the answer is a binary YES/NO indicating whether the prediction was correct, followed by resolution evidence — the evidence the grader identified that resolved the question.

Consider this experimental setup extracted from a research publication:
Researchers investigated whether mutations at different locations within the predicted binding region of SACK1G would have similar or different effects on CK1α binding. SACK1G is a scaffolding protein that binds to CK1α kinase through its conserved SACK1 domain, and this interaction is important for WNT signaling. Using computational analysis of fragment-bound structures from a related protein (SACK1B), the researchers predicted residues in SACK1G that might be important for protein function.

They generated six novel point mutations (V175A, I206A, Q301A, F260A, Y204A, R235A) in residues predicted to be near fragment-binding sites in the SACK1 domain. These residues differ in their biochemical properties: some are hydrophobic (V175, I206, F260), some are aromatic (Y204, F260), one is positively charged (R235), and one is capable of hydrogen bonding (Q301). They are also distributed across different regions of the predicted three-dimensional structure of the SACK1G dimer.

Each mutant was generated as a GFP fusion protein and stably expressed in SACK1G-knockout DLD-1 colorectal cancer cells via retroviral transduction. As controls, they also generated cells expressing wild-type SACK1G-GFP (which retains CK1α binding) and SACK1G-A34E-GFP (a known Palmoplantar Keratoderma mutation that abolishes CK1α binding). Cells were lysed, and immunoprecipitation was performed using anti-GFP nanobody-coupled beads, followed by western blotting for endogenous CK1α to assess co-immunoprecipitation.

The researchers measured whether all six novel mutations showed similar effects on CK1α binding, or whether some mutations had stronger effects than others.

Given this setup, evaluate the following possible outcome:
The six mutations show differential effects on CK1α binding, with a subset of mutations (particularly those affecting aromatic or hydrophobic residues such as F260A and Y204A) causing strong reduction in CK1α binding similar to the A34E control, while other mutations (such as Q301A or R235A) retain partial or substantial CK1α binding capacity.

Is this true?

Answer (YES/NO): NO